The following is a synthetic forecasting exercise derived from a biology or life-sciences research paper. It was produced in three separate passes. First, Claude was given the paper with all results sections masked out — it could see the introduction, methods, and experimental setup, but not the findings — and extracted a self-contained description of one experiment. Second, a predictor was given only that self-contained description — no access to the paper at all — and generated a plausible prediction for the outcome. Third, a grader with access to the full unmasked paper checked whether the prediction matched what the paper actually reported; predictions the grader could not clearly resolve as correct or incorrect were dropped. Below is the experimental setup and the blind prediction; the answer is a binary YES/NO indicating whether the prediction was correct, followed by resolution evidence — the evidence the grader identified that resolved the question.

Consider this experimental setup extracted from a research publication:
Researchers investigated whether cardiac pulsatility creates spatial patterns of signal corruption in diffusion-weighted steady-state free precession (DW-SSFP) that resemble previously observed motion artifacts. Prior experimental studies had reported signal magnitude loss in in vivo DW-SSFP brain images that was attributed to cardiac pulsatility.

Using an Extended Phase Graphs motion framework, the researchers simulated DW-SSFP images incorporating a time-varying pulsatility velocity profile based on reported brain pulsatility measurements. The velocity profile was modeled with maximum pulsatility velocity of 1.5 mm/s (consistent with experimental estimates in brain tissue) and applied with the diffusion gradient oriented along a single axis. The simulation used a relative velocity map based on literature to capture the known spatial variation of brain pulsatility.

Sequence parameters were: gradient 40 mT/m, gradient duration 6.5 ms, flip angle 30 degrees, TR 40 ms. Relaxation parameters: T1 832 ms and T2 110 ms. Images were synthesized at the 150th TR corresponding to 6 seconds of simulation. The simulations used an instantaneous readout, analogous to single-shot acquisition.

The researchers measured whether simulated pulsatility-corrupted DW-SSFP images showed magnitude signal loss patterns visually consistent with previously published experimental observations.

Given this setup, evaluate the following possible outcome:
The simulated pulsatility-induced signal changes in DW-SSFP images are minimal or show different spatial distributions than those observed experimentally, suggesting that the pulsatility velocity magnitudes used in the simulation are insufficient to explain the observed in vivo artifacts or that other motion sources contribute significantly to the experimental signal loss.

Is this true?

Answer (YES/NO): NO